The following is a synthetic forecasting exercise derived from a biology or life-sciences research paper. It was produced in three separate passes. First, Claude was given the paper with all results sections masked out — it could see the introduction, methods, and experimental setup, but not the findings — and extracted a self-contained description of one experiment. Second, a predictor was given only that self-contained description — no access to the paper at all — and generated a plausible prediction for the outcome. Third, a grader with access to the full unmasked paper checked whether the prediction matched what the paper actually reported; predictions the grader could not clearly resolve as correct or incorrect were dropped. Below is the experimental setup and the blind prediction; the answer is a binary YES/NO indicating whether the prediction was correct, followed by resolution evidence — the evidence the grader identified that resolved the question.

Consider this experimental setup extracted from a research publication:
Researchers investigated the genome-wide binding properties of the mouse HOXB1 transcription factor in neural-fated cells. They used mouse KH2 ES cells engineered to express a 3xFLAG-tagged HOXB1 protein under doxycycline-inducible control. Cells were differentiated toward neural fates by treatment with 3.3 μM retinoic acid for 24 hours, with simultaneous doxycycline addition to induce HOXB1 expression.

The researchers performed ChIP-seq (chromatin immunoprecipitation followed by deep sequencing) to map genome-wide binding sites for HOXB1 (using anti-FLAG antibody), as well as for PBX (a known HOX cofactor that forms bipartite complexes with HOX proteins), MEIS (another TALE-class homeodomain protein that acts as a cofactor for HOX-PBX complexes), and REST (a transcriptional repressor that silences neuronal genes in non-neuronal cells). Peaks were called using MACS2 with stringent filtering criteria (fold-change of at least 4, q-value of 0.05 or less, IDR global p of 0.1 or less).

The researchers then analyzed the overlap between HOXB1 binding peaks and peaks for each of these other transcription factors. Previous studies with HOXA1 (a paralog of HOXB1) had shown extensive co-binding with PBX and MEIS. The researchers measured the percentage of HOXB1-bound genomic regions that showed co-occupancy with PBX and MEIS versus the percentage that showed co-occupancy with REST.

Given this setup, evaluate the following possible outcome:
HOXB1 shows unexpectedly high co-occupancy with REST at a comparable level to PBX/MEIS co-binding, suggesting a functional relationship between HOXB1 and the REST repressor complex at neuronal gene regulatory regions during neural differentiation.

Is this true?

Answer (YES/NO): NO